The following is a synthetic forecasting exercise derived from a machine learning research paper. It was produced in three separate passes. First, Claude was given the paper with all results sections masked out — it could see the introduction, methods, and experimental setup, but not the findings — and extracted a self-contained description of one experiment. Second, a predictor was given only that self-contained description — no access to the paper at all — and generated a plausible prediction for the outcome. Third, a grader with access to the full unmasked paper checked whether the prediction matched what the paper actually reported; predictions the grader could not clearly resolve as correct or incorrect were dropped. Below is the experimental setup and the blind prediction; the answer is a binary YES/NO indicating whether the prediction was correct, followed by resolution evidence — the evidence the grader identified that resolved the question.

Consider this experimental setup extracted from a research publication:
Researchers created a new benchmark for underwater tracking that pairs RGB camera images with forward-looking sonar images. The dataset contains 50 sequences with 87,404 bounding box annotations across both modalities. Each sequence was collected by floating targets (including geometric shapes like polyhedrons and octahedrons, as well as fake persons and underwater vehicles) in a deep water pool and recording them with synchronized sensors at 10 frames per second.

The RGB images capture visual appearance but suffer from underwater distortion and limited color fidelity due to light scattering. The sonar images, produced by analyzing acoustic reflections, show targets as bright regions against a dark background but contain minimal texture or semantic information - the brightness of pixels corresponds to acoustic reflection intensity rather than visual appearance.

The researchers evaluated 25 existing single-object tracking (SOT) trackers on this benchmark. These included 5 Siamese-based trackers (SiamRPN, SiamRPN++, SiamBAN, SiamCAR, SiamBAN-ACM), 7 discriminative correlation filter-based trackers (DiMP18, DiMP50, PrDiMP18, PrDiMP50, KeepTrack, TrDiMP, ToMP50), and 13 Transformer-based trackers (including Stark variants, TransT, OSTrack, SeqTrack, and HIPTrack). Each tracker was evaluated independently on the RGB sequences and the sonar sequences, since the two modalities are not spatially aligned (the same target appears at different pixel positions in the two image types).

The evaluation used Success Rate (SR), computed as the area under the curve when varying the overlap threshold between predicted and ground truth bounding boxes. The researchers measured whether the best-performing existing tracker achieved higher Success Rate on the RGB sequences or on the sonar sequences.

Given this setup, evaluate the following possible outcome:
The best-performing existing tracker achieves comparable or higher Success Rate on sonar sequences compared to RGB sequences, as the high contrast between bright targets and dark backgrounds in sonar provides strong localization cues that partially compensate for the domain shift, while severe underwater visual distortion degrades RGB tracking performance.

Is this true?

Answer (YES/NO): YES